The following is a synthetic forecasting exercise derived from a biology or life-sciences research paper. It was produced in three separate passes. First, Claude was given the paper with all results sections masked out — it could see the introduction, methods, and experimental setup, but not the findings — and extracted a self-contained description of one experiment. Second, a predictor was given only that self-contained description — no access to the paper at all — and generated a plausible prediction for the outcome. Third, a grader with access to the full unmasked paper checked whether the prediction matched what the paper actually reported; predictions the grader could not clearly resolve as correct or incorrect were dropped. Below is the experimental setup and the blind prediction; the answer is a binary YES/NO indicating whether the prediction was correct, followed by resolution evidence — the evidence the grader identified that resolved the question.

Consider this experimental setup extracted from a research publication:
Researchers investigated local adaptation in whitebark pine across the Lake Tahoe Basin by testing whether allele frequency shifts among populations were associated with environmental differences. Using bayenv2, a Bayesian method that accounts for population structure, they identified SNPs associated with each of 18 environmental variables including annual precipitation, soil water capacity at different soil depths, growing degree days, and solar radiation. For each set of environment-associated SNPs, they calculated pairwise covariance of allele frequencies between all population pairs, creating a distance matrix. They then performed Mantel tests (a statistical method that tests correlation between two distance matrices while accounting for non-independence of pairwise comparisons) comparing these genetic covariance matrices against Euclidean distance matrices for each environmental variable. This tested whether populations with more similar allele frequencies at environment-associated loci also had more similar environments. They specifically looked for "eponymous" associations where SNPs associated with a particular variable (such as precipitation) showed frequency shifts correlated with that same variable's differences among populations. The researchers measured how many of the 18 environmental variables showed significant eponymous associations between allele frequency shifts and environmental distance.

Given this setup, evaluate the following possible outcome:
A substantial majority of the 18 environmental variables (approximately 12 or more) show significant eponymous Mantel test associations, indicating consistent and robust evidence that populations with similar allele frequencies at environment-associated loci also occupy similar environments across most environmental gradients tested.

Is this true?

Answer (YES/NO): NO